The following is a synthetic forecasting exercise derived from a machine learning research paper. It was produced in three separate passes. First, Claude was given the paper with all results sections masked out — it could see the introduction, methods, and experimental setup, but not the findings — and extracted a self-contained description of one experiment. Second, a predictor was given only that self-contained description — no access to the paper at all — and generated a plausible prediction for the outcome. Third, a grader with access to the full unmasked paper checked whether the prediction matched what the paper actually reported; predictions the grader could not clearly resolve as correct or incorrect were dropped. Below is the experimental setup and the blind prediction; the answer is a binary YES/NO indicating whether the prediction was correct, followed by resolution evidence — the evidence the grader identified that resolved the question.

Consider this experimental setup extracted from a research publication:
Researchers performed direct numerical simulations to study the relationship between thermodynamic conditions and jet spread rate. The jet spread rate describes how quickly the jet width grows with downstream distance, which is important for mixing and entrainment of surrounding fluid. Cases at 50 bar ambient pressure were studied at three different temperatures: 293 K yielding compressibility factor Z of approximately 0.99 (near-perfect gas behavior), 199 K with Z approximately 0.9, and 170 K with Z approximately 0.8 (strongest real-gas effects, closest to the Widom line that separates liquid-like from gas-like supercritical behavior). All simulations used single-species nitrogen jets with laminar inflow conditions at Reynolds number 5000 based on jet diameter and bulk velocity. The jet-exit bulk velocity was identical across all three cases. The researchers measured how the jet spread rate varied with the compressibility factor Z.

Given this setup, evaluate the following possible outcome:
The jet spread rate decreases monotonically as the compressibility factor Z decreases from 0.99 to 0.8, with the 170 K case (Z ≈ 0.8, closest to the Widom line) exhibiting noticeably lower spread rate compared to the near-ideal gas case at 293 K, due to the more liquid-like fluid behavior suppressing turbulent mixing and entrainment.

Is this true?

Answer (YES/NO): NO